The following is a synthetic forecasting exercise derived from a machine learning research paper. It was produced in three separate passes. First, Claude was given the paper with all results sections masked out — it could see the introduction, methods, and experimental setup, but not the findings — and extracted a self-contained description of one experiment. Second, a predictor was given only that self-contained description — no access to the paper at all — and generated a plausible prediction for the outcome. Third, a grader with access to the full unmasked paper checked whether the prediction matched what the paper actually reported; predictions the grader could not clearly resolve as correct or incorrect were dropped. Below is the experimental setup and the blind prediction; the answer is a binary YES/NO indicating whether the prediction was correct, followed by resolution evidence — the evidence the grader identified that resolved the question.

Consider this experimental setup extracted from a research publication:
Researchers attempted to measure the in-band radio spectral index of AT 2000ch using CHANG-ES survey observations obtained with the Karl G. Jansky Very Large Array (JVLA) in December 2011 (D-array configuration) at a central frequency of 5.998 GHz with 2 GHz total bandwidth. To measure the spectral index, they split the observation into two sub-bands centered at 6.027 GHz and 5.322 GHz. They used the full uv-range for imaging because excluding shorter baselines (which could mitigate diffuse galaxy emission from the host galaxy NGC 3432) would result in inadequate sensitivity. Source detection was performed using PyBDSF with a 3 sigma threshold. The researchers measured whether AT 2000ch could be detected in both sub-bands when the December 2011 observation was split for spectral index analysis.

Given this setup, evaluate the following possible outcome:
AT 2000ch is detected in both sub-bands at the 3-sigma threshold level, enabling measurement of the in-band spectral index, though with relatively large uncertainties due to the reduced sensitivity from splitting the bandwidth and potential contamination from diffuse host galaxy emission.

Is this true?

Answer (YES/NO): NO